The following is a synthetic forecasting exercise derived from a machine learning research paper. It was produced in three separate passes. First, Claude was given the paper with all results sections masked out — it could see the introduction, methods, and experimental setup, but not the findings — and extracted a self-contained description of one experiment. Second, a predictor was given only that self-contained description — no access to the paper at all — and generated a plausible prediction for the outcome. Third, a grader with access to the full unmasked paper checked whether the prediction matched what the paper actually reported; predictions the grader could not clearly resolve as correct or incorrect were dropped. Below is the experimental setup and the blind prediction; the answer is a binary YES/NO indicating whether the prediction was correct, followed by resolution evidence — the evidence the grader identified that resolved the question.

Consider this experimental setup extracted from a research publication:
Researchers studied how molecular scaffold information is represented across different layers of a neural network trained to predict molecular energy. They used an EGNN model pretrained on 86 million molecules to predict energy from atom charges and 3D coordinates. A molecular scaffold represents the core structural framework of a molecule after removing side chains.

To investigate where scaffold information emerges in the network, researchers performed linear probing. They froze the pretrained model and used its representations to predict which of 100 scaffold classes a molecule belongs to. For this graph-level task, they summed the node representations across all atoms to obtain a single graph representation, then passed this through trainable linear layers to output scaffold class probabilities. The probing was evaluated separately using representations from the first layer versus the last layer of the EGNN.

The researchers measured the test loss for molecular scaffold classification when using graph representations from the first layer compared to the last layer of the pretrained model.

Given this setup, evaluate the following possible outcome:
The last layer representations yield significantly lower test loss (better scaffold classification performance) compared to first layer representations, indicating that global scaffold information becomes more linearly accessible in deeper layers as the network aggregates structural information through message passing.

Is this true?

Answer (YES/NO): YES